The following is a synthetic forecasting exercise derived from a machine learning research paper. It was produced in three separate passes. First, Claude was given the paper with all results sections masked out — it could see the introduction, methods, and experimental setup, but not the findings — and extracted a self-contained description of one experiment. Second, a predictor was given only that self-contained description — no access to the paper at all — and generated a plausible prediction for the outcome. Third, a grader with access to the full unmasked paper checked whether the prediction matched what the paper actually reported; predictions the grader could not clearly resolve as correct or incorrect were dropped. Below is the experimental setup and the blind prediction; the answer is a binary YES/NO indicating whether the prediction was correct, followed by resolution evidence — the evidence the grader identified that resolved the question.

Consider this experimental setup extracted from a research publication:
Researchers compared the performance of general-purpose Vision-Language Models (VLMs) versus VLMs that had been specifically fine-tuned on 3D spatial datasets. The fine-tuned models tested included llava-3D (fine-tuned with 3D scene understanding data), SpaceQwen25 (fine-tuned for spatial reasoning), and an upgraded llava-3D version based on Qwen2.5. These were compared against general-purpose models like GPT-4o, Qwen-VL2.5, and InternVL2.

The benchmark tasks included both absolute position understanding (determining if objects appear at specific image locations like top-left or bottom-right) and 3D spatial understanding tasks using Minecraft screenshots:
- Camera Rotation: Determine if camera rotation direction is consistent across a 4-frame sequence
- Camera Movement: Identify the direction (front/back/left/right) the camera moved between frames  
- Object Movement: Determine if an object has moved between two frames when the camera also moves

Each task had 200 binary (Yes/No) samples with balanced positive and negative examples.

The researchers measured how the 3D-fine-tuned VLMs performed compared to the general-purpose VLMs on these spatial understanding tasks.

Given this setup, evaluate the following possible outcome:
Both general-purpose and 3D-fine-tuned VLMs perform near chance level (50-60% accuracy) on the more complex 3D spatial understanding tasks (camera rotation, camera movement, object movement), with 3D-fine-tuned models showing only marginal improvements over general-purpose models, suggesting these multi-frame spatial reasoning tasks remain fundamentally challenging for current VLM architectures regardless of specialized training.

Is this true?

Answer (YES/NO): NO